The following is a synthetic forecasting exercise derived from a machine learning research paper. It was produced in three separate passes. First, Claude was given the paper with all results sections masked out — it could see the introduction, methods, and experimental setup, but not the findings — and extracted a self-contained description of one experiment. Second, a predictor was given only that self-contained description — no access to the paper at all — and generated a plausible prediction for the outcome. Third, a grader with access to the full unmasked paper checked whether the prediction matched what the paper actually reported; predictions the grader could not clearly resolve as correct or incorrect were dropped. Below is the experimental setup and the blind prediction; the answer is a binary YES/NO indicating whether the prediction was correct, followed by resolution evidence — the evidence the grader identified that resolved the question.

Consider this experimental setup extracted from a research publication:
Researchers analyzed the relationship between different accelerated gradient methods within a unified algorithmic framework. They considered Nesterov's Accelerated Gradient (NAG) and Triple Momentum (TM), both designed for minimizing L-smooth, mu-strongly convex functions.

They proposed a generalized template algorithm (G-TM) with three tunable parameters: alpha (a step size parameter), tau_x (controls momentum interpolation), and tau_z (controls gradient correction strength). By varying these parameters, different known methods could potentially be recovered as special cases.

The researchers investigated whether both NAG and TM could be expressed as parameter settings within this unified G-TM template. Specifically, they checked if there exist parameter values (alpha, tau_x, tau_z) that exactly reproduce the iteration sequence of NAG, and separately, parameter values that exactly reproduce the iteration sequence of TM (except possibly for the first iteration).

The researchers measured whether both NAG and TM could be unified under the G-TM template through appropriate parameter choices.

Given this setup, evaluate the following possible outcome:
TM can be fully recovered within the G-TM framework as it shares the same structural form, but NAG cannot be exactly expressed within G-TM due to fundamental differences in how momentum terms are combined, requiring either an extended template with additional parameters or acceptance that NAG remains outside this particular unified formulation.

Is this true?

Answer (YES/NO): NO